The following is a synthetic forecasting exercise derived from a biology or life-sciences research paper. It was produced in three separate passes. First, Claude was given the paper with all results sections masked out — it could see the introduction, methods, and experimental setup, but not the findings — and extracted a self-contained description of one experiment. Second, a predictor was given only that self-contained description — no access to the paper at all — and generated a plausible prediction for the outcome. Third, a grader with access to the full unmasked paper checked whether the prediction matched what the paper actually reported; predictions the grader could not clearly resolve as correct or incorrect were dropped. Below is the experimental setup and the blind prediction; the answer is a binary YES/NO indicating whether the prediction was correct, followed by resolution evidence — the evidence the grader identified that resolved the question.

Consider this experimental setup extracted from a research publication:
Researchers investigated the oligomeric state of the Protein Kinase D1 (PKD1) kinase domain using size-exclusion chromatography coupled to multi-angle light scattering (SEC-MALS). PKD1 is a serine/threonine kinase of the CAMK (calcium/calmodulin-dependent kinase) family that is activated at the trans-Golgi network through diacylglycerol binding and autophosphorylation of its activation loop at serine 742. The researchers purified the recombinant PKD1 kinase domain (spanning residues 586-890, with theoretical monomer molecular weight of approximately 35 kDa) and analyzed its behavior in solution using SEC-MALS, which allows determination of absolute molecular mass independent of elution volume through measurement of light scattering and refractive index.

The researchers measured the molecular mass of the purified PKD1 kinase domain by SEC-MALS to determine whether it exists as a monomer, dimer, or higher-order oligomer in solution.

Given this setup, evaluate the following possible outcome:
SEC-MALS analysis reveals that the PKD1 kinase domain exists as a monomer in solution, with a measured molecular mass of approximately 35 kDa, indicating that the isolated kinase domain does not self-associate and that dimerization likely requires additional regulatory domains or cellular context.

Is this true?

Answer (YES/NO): NO